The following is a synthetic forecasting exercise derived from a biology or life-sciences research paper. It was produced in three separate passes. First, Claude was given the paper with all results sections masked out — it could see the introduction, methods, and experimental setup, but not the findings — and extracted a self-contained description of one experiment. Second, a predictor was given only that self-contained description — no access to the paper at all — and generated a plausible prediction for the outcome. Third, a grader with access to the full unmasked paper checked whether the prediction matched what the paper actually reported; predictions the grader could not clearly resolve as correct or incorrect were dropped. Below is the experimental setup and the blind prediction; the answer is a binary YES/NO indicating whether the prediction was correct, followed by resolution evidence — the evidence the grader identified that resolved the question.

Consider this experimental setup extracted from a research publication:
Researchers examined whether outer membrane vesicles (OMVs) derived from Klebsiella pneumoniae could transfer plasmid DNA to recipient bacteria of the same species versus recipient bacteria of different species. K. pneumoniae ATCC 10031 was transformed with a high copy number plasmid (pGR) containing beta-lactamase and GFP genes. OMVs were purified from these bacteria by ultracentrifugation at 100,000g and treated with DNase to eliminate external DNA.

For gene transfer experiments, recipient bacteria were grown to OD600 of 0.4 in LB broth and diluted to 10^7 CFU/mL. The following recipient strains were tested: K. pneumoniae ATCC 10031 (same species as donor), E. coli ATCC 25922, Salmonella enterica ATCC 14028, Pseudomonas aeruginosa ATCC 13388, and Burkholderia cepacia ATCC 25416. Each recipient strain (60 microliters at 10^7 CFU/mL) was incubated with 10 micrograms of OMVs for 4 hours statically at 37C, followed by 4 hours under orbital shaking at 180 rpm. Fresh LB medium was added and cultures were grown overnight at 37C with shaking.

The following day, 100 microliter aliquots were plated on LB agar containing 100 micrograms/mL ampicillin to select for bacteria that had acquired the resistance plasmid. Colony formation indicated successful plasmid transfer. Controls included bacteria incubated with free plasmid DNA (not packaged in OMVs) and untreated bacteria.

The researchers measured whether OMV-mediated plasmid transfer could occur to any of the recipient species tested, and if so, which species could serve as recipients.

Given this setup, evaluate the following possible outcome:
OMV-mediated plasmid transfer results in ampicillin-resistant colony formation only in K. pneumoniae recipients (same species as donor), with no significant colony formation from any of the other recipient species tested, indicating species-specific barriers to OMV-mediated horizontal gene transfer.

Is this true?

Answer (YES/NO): NO